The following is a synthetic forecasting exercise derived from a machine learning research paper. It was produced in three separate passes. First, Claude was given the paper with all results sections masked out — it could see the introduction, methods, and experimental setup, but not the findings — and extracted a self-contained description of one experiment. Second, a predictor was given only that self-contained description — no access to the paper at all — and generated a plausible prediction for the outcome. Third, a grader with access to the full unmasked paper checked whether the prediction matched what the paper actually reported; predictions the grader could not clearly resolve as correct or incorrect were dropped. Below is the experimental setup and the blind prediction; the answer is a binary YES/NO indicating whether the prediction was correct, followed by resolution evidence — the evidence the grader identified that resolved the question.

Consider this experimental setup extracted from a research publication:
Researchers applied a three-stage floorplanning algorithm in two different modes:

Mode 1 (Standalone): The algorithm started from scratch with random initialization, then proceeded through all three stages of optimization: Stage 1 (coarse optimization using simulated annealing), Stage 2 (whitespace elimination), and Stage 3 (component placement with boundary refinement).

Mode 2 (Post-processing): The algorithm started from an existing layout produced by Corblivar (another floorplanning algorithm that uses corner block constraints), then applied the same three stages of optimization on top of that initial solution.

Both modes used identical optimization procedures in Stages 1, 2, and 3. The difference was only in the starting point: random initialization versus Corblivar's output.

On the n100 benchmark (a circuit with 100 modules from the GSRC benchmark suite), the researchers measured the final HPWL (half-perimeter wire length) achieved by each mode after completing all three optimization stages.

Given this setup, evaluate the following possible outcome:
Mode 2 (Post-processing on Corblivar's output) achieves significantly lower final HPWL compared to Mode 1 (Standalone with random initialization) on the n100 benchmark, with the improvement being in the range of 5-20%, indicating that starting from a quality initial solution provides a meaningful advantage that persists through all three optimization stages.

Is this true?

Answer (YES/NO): NO